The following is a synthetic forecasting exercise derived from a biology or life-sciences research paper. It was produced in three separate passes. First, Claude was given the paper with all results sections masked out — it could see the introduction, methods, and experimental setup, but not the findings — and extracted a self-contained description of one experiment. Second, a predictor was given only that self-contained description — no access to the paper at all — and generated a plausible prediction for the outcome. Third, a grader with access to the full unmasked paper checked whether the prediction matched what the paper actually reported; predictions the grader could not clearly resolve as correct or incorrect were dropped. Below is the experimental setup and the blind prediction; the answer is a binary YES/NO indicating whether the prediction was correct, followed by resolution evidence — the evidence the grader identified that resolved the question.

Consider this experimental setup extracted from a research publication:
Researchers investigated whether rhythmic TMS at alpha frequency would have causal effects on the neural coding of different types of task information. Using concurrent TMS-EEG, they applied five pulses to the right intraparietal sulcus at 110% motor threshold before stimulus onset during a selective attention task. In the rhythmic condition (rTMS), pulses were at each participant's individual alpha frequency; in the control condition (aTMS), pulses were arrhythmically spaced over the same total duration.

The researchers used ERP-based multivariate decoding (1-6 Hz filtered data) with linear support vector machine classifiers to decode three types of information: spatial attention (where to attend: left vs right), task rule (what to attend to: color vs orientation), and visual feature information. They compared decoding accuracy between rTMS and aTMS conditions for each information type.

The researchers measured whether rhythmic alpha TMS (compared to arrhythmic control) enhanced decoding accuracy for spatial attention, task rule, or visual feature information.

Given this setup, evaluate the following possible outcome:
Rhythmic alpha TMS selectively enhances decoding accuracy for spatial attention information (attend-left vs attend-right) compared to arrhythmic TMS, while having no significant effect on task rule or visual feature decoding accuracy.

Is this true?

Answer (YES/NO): YES